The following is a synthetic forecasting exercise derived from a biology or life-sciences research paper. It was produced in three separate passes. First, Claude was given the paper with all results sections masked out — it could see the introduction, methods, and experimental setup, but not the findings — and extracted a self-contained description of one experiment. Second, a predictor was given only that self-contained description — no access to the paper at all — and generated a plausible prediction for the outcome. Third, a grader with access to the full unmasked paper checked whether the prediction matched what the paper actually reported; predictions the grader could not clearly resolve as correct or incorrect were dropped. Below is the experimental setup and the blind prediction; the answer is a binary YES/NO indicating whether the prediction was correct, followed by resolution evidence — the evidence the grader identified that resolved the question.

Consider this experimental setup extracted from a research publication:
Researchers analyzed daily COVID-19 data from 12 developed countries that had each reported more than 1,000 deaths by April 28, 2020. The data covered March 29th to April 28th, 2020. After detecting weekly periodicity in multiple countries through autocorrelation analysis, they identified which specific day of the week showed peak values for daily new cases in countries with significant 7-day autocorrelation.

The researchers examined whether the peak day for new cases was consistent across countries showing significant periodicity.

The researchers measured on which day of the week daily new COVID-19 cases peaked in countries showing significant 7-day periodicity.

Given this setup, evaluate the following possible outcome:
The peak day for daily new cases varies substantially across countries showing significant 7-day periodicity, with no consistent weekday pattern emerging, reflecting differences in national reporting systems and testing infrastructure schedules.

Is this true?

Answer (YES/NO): NO